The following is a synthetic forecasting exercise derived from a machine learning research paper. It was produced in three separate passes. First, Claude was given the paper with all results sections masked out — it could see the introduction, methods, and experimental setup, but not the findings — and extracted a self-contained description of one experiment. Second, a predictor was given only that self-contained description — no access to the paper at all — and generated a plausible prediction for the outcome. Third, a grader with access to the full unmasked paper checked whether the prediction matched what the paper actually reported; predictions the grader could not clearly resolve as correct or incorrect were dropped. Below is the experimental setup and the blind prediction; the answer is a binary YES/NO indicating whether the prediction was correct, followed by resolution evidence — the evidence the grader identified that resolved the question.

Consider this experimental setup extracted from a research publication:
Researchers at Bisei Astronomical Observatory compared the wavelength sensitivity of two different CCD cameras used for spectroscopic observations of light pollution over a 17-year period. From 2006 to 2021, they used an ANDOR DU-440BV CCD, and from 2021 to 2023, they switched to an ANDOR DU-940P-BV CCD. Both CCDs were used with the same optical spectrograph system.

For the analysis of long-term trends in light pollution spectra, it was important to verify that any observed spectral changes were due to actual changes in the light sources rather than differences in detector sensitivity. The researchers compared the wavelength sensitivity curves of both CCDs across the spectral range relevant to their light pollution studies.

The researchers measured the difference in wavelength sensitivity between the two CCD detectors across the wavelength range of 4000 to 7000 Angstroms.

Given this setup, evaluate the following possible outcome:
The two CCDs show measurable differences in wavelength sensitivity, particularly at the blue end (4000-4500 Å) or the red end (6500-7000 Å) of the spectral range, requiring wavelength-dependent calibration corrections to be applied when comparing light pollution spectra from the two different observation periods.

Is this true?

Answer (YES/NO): NO